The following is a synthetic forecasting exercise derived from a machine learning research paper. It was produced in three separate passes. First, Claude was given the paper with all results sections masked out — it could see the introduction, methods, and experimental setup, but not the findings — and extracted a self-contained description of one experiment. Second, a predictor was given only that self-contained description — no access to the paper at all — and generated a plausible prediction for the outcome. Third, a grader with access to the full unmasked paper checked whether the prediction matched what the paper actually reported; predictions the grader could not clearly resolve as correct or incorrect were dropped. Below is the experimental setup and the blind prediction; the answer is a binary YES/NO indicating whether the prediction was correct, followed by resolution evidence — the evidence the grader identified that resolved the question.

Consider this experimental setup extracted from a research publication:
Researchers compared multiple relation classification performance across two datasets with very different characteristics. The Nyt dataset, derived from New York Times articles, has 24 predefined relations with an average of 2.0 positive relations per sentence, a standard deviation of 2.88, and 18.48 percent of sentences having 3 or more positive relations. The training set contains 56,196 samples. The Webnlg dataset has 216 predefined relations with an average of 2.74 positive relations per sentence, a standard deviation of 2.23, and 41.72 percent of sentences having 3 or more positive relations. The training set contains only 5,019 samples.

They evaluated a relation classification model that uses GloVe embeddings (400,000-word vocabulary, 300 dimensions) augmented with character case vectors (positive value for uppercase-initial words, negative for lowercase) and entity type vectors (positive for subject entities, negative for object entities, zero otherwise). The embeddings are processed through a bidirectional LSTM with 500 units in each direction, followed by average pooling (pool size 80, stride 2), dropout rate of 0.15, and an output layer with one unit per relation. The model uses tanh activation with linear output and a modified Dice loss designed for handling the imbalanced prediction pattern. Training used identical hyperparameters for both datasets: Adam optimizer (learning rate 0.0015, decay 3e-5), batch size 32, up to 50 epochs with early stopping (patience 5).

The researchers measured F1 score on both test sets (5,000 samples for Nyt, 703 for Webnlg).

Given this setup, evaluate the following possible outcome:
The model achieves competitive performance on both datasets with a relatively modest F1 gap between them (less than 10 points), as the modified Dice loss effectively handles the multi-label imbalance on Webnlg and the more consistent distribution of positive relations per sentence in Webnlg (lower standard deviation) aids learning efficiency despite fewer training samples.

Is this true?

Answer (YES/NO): YES